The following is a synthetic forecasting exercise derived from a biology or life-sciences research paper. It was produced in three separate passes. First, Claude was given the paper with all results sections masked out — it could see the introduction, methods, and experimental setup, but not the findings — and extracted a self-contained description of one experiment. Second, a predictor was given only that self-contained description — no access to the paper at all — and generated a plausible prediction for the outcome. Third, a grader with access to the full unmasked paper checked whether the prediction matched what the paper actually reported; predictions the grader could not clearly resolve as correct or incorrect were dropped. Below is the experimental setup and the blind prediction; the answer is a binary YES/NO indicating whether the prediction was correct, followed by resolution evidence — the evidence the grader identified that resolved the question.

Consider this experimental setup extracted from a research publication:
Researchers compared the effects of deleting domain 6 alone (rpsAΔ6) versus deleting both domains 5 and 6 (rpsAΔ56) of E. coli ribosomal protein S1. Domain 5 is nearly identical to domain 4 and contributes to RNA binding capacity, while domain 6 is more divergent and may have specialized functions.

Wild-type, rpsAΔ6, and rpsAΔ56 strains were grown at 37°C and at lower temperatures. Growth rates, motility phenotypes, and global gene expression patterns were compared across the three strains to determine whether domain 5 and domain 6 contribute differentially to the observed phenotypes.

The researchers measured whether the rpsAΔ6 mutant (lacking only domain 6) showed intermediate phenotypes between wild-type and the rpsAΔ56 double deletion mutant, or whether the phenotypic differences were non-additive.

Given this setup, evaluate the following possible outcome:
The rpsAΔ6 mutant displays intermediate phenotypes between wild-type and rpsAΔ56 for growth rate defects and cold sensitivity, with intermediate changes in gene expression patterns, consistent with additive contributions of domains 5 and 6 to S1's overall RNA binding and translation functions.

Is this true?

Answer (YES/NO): NO